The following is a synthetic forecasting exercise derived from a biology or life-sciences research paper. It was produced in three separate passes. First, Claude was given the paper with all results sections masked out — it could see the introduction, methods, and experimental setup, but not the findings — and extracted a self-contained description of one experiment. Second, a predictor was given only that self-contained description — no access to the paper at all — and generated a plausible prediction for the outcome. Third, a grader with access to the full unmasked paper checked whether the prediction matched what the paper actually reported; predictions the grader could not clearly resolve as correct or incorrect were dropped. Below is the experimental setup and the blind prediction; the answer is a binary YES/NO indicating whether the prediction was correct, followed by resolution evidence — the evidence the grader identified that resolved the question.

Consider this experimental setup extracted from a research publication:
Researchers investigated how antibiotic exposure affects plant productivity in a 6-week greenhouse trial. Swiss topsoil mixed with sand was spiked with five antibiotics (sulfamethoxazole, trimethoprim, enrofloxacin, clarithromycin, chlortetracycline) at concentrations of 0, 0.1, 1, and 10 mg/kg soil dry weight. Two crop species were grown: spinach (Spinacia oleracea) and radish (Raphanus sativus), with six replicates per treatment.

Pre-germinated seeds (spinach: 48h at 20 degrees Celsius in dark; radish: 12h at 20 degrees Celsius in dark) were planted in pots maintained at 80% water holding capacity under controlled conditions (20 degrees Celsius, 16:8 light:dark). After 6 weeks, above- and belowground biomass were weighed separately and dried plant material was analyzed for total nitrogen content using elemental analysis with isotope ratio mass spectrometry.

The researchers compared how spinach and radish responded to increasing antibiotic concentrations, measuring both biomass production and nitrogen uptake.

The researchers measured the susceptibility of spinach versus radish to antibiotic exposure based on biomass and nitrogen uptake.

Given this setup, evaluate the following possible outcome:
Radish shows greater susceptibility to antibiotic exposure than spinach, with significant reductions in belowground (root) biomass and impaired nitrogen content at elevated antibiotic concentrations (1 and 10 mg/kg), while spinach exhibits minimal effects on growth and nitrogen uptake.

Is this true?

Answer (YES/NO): NO